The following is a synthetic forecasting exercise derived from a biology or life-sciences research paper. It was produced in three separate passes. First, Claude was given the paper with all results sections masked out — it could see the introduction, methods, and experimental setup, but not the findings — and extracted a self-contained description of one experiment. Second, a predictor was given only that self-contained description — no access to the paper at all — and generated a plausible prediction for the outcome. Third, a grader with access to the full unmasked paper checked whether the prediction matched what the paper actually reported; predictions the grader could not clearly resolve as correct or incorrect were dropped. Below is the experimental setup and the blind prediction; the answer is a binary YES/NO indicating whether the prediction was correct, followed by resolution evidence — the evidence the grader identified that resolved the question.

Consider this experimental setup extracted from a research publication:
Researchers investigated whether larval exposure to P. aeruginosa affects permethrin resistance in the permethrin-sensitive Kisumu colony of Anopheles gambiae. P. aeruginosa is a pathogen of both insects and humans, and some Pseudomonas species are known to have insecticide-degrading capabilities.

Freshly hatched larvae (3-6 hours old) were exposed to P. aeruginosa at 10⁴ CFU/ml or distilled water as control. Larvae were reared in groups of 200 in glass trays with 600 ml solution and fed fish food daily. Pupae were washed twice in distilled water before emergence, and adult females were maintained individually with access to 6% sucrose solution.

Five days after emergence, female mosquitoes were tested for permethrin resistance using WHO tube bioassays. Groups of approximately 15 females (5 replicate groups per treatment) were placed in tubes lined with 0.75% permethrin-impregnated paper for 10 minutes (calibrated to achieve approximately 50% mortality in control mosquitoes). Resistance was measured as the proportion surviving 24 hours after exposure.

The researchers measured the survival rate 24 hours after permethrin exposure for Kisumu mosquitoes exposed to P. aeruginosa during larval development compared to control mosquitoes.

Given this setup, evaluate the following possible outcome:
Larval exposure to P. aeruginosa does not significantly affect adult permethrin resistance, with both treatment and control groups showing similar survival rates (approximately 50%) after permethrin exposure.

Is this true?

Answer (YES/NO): YES